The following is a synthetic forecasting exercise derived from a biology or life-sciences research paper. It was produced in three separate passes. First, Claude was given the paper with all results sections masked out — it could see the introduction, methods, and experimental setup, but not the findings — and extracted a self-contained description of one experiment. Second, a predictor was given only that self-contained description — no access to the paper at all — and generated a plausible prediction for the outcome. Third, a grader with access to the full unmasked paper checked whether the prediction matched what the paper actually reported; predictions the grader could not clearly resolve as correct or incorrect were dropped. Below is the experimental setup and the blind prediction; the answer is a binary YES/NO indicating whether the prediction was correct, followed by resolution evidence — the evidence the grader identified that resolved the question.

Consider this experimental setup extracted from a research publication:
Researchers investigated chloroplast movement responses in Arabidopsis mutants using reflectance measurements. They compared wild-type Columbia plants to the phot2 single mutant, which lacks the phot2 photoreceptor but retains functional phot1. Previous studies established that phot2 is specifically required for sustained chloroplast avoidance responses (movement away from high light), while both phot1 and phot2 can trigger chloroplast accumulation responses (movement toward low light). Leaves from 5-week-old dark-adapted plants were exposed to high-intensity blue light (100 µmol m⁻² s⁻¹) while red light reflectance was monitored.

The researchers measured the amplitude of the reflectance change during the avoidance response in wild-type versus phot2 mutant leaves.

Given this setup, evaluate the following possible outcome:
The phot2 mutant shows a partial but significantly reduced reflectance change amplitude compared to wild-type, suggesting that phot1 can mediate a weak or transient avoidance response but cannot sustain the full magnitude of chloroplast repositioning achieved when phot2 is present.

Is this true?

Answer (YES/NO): NO